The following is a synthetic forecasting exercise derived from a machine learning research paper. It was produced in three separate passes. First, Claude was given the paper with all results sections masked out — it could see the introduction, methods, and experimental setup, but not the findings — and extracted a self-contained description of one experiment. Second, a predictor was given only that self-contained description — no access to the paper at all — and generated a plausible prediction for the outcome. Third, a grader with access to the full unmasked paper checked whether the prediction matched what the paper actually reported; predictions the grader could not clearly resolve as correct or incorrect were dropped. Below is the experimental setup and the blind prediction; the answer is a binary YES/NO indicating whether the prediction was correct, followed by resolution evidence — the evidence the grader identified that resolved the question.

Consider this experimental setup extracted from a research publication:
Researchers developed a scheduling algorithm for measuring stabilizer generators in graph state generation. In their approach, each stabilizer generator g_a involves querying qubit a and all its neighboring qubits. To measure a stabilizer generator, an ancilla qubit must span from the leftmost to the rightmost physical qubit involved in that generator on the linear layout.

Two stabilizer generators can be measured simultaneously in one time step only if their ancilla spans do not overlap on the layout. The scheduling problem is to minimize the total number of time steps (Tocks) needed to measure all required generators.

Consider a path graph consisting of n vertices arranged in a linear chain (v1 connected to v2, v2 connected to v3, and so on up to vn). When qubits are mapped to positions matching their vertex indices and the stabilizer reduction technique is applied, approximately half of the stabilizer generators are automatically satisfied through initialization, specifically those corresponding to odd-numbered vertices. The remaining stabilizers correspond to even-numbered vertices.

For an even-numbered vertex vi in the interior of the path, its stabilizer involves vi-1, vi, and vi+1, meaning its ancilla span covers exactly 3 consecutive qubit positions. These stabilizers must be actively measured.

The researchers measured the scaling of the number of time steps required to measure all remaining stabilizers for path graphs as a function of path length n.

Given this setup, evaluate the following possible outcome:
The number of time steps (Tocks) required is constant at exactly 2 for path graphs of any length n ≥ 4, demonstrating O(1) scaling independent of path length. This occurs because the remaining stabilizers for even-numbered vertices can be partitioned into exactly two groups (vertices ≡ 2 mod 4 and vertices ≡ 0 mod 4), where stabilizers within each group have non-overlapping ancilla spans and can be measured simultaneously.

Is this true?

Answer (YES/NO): YES